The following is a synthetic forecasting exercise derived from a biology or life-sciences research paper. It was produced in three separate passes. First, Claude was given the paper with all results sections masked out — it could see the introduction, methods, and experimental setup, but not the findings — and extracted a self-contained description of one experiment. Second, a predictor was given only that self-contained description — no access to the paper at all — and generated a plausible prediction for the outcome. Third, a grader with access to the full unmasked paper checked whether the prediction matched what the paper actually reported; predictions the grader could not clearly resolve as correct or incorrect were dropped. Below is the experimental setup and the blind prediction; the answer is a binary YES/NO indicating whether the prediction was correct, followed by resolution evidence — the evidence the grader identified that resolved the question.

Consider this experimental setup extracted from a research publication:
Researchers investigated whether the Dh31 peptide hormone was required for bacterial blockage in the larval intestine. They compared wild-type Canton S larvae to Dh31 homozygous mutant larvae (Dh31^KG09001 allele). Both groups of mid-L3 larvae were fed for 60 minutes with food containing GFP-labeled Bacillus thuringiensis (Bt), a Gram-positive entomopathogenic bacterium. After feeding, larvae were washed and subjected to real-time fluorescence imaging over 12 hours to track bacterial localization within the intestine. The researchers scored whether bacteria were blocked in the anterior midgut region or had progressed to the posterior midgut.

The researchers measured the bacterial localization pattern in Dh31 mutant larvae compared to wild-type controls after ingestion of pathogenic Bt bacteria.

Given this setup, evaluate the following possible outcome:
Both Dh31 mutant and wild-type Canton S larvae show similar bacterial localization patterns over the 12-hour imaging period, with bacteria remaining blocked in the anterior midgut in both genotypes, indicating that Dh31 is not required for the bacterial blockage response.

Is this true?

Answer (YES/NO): NO